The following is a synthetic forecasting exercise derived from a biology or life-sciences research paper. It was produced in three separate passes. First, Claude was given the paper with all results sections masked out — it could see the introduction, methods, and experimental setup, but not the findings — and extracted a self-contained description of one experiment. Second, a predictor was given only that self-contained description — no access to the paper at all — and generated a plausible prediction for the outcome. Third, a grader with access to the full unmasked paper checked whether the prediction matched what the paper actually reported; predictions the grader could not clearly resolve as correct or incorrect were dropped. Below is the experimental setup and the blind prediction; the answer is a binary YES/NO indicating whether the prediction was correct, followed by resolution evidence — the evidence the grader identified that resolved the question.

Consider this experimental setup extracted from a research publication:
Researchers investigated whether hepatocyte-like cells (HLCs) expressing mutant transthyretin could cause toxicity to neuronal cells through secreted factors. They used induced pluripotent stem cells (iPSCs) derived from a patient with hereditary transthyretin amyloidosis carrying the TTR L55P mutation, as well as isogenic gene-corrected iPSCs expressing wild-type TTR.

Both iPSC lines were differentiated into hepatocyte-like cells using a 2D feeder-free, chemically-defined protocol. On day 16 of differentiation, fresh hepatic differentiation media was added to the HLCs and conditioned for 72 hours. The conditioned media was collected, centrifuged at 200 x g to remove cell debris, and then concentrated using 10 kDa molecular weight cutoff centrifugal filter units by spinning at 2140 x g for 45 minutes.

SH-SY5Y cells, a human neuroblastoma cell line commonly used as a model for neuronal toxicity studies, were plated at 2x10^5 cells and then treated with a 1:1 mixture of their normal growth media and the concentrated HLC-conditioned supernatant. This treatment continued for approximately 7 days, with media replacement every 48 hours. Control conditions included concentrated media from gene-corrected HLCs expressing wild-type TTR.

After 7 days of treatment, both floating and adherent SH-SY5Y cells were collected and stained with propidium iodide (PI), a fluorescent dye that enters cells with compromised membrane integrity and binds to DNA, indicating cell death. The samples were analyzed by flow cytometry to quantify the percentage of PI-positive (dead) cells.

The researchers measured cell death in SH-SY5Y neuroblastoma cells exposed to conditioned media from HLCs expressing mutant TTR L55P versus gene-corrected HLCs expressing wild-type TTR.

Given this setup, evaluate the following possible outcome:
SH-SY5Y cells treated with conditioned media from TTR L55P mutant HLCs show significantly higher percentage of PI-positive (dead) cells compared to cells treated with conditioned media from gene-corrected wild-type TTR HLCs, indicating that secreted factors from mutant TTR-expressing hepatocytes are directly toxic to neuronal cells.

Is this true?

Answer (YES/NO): YES